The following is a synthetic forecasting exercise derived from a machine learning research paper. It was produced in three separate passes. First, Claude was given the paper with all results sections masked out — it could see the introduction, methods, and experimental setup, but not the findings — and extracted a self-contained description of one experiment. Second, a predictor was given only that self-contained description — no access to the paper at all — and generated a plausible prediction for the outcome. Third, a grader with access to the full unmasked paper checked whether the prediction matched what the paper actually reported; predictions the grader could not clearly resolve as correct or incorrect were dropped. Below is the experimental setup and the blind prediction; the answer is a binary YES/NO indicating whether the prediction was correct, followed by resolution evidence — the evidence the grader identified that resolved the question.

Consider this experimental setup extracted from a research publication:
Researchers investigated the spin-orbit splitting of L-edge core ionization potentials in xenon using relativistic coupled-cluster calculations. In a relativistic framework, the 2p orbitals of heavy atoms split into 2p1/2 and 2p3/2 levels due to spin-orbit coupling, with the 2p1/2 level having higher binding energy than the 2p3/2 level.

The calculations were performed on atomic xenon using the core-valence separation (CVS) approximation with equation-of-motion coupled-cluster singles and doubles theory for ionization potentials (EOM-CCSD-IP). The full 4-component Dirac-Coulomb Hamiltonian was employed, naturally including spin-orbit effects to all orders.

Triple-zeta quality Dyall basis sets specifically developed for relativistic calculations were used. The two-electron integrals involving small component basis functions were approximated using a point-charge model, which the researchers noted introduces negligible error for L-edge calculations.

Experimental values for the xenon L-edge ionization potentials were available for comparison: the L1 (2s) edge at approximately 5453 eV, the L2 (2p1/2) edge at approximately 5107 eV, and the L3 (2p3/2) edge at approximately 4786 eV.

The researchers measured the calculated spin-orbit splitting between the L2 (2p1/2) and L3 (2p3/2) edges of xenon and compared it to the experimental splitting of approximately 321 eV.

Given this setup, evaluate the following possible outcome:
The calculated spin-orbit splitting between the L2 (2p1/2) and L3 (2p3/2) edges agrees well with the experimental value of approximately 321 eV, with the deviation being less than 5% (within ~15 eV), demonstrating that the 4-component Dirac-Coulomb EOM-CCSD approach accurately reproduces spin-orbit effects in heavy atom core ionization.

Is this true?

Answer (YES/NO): YES